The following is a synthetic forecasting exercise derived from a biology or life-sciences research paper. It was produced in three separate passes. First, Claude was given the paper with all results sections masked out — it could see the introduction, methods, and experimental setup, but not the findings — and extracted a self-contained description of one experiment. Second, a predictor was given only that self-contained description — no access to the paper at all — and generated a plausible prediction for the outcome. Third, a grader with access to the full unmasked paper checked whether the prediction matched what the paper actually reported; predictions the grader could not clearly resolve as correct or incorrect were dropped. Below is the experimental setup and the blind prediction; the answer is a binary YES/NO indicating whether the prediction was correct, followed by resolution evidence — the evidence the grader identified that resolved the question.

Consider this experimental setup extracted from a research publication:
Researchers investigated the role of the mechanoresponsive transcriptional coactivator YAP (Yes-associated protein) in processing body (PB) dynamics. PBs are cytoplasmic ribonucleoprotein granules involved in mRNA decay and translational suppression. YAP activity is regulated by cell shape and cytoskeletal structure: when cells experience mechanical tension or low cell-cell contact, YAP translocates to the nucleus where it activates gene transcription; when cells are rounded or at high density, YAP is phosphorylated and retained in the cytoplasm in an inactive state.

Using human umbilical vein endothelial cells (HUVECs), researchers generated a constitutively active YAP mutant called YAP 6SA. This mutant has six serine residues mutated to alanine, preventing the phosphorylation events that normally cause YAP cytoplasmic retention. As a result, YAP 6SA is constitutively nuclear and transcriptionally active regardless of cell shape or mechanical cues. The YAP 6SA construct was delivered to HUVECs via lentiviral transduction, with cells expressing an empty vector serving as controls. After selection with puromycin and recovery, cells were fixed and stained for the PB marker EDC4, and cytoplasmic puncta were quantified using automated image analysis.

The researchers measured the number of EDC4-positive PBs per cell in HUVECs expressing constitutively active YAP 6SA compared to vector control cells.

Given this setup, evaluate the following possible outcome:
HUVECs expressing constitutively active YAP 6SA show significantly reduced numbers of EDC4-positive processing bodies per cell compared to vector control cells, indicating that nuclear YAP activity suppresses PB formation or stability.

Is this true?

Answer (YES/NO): NO